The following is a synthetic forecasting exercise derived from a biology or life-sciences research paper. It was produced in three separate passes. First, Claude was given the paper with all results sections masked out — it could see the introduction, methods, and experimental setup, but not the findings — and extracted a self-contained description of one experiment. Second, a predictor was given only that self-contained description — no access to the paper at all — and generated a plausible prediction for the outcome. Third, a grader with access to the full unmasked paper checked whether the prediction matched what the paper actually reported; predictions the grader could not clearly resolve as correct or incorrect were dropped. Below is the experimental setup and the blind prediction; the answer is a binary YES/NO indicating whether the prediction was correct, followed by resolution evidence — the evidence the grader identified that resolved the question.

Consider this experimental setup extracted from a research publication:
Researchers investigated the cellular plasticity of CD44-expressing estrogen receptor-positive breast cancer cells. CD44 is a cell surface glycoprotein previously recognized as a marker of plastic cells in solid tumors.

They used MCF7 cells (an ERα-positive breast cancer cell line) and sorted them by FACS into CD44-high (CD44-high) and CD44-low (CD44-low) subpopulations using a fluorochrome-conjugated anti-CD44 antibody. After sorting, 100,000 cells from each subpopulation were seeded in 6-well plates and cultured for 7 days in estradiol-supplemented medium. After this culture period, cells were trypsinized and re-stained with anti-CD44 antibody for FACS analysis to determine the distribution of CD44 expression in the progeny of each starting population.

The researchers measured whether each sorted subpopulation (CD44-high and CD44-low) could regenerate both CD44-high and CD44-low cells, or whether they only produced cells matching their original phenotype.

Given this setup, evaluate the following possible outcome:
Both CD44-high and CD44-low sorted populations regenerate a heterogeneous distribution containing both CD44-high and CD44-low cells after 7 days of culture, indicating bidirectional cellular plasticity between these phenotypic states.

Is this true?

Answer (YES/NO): NO